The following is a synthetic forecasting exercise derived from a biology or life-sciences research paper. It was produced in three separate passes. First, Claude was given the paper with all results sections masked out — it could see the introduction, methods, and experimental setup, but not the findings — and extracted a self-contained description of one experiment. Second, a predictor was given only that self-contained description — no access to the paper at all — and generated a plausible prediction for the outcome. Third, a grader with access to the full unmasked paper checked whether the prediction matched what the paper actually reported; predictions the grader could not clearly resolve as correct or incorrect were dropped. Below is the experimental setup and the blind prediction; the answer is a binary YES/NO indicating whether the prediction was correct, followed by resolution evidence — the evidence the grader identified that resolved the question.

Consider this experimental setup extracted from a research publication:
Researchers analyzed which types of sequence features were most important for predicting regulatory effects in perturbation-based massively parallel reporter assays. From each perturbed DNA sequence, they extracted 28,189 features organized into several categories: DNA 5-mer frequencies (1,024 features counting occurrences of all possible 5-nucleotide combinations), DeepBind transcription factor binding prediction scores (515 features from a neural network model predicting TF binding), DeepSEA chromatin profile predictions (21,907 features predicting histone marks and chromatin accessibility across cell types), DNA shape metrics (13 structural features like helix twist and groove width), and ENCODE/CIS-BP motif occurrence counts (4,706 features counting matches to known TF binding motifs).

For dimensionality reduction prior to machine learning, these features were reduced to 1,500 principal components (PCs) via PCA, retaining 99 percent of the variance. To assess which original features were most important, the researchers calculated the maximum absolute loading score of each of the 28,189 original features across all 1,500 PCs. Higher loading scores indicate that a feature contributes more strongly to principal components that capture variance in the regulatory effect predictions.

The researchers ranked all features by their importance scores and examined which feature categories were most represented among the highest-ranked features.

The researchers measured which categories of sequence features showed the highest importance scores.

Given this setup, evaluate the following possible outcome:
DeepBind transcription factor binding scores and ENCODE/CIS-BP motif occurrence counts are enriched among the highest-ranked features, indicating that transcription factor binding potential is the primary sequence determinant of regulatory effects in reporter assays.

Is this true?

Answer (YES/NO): NO